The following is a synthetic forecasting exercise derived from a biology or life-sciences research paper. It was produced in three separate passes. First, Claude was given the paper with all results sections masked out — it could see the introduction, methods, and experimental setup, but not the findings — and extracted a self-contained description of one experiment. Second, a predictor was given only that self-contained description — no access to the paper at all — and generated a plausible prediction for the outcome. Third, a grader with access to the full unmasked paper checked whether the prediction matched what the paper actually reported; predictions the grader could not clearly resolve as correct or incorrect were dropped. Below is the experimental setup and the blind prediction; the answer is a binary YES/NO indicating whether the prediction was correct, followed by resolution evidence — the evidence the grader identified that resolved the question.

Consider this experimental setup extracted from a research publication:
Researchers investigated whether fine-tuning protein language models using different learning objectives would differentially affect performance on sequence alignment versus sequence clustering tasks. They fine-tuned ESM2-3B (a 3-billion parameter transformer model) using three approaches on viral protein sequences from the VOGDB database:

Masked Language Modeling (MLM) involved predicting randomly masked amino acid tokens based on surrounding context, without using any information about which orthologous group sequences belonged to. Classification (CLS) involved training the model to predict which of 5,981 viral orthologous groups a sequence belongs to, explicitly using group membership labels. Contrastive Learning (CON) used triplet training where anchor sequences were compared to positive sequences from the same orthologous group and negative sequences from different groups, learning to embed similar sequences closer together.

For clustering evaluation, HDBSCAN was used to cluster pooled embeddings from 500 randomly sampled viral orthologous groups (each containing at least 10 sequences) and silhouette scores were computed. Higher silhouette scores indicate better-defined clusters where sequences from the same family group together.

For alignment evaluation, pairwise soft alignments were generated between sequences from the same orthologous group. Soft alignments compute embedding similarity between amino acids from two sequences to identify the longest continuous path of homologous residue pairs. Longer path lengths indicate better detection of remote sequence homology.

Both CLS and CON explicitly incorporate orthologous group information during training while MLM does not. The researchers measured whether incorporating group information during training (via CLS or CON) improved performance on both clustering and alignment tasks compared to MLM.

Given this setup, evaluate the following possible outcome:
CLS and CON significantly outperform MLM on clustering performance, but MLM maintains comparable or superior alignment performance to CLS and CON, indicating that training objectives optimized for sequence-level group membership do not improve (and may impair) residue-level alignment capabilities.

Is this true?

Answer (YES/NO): NO